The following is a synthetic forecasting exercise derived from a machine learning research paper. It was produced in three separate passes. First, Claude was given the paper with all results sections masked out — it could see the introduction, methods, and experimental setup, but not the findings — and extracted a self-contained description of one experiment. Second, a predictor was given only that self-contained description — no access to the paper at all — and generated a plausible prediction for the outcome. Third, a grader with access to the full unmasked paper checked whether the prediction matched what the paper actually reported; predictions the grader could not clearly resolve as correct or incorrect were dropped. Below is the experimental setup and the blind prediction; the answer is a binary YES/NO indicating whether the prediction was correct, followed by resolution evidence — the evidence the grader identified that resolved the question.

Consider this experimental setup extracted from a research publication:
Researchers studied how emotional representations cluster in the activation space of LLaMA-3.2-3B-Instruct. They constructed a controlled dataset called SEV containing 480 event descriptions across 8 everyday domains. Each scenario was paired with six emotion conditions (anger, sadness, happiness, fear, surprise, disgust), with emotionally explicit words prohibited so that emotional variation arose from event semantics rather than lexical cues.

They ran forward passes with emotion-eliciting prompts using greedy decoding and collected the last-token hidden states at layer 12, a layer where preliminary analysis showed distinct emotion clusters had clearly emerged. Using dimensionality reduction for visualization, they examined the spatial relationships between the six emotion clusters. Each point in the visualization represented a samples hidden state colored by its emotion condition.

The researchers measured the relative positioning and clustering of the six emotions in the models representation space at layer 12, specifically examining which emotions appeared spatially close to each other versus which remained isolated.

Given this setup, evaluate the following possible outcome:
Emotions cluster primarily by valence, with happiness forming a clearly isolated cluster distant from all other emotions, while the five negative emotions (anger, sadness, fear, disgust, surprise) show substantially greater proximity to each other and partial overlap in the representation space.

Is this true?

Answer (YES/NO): NO